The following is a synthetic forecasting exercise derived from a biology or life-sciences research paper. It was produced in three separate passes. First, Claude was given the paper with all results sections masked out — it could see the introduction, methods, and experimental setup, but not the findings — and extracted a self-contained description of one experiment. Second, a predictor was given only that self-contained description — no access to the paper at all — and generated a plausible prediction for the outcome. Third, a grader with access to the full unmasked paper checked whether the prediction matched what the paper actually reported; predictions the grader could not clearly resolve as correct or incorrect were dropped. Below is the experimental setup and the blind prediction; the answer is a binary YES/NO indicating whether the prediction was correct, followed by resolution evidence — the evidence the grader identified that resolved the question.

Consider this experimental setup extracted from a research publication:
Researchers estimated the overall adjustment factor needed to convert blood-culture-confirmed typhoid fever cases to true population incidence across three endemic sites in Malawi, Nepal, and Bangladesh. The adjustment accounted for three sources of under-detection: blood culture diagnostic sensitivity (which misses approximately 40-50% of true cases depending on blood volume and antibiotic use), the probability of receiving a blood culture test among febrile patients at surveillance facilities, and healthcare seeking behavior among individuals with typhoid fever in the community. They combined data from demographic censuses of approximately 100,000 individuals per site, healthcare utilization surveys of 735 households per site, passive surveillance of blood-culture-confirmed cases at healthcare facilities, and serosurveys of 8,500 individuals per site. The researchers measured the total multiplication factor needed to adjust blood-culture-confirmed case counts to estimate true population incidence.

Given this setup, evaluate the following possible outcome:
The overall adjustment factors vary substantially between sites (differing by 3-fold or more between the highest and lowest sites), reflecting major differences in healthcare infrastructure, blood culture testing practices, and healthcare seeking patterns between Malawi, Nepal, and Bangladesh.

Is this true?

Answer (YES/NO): NO